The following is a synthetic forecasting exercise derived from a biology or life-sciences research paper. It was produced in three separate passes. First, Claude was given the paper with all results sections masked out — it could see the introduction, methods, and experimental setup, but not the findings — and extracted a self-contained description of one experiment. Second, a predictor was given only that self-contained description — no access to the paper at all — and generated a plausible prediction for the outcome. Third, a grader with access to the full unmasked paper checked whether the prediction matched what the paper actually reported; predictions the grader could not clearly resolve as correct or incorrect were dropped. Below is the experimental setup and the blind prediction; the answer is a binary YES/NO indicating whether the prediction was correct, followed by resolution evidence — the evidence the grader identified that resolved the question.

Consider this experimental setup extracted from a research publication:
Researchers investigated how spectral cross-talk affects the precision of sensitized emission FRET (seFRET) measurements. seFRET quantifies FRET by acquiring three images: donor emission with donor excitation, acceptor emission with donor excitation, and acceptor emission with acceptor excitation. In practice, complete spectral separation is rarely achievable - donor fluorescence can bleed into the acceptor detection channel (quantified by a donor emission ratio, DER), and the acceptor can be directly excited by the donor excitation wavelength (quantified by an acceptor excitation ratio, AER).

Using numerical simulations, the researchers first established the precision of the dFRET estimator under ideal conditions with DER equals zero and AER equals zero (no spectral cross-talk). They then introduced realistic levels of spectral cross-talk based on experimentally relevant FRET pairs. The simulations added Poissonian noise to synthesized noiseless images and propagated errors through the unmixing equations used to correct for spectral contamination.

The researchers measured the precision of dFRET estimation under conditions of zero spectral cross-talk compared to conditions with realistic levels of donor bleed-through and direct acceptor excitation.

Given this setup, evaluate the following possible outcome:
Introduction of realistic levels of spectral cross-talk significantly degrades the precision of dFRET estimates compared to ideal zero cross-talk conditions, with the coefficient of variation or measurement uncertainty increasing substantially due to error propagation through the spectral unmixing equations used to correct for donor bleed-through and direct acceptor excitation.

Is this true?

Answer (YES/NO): YES